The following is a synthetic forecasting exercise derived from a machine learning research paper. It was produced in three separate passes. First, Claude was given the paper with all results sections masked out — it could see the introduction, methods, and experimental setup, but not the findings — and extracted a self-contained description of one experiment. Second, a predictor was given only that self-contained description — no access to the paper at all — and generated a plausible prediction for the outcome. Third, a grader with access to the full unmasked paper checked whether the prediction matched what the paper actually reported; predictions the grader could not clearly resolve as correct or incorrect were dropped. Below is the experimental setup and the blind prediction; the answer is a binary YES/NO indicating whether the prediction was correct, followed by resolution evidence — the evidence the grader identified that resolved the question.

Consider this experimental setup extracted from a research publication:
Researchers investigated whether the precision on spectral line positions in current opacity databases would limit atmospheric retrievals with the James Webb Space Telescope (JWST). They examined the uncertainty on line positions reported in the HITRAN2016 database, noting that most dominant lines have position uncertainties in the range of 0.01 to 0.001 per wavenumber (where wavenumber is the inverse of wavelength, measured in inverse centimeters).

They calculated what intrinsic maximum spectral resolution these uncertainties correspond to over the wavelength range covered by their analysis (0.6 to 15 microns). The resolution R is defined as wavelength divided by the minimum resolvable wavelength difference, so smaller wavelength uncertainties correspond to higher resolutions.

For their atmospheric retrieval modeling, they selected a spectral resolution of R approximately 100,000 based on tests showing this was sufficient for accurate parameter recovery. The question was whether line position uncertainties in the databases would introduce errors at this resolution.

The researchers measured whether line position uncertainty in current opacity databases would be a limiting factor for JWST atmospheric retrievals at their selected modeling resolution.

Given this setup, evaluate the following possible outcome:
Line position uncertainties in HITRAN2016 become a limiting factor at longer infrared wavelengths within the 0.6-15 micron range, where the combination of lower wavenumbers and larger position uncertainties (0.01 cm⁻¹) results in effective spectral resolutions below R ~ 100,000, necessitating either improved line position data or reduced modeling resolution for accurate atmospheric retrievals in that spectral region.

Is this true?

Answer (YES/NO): NO